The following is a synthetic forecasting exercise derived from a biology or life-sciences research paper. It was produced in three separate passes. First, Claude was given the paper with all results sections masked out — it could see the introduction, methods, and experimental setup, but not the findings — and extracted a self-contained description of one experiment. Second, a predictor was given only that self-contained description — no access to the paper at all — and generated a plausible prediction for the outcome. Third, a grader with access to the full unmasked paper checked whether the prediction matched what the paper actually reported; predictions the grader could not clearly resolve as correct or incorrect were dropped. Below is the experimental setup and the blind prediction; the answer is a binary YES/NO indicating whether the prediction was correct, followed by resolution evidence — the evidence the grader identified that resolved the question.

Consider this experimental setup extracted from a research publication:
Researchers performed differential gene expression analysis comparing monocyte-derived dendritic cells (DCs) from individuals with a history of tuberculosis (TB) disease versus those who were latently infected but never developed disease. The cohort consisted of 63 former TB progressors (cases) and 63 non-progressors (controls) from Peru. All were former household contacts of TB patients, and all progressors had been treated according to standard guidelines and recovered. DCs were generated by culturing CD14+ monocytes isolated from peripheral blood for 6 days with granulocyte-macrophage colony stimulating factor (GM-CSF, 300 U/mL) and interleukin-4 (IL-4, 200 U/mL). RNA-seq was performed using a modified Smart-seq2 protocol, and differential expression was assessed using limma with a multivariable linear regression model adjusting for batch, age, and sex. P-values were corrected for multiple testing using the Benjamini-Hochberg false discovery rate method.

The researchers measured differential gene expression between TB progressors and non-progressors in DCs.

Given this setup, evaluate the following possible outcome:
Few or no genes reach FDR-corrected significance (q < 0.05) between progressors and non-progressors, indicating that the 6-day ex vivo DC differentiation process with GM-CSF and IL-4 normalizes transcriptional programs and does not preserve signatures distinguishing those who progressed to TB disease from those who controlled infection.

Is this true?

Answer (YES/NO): YES